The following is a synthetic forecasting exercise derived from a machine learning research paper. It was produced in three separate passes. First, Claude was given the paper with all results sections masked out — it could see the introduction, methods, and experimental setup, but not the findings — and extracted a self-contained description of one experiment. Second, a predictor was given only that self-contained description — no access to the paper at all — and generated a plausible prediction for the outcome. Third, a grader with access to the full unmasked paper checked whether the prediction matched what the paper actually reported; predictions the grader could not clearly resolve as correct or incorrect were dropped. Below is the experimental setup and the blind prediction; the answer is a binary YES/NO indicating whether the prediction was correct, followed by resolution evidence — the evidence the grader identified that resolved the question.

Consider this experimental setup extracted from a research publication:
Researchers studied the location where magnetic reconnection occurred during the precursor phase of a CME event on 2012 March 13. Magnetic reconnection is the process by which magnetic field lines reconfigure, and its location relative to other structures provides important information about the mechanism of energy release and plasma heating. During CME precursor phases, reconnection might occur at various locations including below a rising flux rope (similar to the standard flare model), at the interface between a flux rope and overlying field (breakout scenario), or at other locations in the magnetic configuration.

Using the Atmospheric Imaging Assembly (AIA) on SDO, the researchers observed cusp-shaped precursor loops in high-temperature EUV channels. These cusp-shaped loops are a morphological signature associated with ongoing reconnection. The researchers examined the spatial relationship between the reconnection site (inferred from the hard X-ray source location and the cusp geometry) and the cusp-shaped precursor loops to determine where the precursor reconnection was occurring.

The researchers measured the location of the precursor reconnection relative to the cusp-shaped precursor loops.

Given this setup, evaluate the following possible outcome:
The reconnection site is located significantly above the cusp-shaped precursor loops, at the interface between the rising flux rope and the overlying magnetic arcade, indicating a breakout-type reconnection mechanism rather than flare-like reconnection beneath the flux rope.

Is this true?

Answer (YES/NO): NO